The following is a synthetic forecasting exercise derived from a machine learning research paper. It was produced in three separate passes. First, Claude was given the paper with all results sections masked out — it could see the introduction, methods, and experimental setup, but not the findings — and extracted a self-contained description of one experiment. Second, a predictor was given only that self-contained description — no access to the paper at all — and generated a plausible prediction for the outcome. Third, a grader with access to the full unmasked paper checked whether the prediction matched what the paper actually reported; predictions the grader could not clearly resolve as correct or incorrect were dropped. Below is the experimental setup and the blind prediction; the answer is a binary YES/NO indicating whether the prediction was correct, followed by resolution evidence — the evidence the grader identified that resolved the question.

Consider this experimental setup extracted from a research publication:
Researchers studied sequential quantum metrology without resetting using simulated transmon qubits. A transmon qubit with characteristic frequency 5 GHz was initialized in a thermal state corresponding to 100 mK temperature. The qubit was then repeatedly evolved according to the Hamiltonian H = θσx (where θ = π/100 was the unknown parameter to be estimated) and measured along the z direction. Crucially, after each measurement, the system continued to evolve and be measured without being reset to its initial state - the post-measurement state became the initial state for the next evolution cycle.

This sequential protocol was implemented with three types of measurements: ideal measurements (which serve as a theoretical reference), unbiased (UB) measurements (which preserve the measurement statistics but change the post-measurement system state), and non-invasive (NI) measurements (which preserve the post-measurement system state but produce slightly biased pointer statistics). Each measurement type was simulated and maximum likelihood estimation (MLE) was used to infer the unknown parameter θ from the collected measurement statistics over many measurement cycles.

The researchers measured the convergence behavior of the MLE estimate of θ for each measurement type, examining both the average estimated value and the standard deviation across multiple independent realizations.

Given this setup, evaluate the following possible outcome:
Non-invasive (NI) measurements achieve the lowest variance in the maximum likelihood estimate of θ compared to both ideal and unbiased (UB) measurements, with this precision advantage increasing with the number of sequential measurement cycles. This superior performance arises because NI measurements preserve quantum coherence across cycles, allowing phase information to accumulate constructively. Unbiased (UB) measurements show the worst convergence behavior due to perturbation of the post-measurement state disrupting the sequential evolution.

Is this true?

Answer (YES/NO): NO